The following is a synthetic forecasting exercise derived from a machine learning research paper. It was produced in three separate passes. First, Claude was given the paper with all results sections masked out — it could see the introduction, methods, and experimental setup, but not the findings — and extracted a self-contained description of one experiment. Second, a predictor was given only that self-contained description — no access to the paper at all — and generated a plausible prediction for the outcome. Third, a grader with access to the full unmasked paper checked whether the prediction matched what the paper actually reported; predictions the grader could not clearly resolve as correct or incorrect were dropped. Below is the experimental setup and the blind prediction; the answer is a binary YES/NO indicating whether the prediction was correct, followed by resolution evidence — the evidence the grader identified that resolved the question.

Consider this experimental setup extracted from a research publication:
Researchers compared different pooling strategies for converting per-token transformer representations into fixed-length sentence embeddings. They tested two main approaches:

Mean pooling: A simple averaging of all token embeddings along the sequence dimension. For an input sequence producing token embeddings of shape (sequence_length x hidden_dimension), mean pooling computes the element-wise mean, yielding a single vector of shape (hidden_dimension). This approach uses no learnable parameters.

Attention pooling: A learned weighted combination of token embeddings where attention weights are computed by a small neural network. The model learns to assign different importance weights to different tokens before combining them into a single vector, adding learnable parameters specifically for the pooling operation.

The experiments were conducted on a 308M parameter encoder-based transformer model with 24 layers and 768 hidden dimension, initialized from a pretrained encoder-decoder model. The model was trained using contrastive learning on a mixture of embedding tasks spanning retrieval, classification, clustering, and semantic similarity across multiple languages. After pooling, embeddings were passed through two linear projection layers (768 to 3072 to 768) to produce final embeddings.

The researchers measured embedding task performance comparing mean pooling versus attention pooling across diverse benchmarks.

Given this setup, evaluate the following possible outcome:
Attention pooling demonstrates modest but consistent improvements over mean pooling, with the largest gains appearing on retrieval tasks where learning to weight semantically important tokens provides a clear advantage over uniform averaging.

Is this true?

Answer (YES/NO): NO